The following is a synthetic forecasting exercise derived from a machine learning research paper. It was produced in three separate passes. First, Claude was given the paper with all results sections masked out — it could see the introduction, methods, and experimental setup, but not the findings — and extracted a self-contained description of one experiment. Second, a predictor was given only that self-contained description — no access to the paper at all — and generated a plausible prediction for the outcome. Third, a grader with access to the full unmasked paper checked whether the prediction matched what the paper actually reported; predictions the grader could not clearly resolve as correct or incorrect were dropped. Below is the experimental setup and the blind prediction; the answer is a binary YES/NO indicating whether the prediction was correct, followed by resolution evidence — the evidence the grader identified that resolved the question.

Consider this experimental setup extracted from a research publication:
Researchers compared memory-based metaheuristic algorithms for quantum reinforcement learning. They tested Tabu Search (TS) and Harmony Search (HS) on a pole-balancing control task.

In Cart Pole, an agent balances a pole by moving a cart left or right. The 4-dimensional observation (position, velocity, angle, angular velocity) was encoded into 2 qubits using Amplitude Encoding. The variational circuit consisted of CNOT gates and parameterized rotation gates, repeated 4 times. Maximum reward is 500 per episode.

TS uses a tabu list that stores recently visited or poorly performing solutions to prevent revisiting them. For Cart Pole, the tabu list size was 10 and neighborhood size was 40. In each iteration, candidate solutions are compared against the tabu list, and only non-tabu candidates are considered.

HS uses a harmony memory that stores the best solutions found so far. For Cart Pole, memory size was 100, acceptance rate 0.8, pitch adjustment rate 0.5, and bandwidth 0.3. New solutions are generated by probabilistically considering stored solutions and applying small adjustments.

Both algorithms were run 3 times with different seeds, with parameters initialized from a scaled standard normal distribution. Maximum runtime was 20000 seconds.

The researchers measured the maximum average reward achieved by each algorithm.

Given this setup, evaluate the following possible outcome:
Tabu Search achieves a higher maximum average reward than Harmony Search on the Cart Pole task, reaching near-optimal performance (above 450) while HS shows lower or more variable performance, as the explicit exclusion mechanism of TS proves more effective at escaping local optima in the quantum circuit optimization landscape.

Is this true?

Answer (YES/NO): NO